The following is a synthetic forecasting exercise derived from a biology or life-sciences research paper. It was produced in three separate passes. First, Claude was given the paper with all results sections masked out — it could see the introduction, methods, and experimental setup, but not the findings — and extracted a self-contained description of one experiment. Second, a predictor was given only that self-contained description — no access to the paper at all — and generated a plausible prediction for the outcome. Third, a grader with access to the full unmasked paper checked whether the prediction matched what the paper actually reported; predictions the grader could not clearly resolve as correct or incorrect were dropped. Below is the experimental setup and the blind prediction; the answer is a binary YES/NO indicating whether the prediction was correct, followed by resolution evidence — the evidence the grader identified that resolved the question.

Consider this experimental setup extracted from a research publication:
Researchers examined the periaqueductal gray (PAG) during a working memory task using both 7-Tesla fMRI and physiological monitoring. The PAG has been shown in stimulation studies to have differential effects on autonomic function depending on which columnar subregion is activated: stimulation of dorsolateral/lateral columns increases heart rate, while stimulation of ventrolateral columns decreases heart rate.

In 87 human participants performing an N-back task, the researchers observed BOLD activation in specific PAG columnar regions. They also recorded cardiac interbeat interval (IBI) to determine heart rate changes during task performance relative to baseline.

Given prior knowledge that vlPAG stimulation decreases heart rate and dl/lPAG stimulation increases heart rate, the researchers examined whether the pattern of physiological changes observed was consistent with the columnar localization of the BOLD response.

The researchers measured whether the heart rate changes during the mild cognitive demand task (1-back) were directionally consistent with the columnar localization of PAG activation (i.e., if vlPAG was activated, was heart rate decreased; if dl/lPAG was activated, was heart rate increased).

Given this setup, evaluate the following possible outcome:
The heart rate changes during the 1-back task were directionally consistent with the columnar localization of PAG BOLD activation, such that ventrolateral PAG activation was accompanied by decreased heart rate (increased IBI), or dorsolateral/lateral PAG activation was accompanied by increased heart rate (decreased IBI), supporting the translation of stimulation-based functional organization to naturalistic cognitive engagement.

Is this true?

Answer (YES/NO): YES